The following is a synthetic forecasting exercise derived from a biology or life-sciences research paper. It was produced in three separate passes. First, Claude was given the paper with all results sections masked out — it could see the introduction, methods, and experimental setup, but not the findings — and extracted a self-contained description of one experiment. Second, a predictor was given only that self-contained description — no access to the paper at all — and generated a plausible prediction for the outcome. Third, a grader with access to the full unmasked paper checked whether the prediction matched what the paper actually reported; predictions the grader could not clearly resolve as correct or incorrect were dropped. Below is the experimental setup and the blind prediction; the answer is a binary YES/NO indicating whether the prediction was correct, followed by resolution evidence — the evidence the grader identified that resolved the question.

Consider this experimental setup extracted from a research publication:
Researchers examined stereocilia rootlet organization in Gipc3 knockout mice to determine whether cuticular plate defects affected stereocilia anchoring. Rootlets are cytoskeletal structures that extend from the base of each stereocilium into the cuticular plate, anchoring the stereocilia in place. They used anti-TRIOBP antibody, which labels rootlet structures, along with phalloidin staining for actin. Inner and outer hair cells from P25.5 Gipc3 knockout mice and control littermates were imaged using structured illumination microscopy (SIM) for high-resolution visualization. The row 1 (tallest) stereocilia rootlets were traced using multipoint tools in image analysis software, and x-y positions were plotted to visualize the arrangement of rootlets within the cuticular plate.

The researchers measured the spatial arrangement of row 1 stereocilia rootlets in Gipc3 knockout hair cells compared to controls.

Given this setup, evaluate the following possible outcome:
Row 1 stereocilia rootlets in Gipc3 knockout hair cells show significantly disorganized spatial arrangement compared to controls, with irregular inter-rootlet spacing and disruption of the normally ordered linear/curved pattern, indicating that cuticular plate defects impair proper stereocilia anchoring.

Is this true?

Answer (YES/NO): NO